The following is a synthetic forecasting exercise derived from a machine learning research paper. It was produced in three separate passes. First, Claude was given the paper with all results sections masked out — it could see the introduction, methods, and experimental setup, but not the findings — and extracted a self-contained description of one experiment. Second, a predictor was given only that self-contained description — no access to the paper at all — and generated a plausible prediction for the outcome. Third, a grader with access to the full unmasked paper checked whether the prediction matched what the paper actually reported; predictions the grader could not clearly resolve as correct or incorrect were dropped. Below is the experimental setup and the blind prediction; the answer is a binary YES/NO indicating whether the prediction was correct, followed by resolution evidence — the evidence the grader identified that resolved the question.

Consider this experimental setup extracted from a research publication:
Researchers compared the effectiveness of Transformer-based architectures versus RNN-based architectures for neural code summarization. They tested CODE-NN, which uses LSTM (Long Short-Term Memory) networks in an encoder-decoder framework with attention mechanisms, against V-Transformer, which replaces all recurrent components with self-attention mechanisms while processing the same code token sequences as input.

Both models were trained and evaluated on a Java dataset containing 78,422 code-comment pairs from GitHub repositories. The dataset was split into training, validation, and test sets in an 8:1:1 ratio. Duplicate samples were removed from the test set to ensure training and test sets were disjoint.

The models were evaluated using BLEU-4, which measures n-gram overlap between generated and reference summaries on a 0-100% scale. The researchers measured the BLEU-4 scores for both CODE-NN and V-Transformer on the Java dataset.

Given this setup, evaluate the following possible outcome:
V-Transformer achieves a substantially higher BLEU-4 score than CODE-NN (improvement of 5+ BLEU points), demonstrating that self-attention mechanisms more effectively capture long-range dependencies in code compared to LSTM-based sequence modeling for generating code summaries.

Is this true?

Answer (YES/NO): YES